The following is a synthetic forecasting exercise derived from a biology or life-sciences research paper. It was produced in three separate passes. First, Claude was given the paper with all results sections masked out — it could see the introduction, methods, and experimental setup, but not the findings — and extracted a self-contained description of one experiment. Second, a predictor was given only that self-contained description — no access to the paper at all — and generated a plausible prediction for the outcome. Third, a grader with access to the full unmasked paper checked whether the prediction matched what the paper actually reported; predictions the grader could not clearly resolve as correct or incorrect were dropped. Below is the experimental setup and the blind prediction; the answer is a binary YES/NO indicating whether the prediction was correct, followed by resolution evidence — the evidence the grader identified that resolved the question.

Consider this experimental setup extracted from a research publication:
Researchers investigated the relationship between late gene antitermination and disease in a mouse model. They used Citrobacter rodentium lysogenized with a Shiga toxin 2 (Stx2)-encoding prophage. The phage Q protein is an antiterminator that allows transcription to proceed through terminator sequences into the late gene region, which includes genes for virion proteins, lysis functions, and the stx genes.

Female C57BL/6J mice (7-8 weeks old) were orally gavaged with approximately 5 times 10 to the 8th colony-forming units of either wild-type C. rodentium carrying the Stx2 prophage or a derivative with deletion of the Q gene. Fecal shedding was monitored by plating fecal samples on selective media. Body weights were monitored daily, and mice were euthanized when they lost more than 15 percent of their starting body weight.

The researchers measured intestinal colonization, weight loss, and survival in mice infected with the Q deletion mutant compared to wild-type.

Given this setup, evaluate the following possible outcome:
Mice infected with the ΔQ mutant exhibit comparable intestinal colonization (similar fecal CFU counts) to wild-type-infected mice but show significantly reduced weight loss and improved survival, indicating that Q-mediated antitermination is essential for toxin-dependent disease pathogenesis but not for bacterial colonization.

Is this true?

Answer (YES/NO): YES